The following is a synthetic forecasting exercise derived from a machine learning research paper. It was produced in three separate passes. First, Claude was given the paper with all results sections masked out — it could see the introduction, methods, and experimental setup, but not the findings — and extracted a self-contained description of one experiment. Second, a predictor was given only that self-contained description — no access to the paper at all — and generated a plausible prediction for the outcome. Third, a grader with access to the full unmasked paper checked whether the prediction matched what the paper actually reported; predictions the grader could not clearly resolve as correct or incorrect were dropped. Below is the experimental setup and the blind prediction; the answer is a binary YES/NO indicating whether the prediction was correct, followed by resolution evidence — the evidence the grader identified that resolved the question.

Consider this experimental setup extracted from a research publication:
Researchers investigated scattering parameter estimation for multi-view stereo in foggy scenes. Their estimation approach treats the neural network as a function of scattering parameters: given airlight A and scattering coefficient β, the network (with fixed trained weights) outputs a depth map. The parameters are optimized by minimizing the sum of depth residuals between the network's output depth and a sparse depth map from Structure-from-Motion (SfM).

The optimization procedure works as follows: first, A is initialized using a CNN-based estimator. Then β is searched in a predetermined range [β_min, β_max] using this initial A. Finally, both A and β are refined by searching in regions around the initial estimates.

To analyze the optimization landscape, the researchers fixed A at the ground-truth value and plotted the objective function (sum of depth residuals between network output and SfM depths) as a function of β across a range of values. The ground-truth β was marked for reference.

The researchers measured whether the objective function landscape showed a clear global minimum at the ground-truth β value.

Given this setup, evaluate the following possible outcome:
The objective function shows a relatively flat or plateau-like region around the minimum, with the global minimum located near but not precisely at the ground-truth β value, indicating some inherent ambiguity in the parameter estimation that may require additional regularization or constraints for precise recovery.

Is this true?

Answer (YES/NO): NO